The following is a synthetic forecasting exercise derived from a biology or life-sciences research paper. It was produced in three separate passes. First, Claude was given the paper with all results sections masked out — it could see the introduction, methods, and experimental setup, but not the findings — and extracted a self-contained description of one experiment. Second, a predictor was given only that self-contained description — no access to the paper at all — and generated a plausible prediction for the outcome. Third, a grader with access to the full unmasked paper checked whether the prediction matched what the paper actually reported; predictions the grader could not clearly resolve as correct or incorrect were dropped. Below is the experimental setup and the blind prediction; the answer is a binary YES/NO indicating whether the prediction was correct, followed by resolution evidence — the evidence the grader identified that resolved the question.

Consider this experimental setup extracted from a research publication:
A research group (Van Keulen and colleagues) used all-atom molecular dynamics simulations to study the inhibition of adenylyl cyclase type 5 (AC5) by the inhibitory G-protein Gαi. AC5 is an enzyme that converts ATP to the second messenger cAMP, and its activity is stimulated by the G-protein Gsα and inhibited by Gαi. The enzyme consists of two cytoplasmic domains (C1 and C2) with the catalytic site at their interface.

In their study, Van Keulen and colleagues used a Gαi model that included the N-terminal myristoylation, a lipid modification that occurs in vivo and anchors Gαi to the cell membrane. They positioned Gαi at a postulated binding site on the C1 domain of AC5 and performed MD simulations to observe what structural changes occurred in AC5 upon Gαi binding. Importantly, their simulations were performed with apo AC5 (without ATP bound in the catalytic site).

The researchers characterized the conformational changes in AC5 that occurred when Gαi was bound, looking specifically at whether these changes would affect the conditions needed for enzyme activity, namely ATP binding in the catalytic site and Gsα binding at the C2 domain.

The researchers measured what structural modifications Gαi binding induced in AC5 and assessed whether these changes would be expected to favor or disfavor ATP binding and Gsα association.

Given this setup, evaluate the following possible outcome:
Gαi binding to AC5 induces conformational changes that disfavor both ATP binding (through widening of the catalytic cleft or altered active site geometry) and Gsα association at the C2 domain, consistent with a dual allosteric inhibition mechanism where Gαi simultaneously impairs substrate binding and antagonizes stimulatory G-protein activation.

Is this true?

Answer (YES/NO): YES